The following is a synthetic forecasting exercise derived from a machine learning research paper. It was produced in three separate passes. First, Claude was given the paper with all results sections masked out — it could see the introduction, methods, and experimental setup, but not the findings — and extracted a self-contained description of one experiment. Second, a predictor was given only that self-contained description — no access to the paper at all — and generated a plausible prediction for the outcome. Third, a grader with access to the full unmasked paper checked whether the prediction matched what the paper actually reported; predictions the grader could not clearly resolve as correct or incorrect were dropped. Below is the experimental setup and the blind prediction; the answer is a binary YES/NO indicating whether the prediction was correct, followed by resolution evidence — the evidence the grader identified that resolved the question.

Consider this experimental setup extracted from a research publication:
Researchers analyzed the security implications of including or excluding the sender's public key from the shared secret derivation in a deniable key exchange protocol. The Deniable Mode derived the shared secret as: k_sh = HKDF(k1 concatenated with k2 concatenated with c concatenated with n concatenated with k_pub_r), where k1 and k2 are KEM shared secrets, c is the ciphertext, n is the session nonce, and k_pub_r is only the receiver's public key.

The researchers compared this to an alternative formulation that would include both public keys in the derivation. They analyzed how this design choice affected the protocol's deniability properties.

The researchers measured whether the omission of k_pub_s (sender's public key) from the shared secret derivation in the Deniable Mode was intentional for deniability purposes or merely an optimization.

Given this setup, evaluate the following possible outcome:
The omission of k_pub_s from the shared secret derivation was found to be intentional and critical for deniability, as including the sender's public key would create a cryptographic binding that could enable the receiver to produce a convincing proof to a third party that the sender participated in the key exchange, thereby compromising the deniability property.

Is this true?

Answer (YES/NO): NO